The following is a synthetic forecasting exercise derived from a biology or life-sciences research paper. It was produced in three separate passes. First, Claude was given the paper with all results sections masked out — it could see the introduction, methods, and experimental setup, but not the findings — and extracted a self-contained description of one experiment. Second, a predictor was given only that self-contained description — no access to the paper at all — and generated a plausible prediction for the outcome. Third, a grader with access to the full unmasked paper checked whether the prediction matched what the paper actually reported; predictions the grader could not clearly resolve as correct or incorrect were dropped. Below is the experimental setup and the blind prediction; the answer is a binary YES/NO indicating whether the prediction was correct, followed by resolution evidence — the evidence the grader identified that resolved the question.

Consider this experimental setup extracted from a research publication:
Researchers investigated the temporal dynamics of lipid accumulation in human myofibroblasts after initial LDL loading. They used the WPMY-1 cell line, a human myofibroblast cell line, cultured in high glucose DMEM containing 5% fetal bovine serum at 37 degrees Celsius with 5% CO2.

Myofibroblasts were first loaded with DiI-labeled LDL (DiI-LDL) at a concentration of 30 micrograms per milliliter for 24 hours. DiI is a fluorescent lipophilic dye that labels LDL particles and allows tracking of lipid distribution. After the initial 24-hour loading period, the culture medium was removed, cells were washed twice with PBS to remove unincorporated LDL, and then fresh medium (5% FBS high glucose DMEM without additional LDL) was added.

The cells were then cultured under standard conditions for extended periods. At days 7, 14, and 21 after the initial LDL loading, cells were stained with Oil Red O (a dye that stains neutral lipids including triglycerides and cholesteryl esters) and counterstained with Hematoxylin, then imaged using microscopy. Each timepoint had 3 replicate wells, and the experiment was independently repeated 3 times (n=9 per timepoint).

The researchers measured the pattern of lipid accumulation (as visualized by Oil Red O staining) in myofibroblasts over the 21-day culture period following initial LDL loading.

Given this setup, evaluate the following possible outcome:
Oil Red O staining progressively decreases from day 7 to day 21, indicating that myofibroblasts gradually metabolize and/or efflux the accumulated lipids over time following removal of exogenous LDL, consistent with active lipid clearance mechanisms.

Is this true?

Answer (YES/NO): NO